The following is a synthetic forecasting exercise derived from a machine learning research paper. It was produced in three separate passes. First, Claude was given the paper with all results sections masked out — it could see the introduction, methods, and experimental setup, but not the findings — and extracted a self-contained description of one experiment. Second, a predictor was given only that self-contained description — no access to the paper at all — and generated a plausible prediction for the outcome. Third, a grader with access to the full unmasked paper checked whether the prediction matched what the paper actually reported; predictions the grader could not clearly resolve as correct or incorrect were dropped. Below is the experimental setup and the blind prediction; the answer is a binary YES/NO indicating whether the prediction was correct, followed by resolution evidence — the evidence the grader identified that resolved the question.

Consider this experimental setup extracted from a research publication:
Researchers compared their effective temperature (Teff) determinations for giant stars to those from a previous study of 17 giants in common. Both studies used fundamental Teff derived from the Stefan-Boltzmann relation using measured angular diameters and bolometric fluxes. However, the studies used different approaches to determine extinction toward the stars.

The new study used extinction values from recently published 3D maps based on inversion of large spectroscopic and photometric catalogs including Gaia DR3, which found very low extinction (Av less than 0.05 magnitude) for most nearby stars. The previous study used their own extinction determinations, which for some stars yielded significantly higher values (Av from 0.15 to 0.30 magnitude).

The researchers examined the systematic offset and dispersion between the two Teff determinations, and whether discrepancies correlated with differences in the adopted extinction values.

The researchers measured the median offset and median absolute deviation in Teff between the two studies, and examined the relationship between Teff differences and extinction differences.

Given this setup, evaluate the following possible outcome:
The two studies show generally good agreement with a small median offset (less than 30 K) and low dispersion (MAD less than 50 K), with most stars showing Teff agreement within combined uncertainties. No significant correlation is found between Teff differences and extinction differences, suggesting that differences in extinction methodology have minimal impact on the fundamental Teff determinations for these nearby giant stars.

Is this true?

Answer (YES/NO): NO